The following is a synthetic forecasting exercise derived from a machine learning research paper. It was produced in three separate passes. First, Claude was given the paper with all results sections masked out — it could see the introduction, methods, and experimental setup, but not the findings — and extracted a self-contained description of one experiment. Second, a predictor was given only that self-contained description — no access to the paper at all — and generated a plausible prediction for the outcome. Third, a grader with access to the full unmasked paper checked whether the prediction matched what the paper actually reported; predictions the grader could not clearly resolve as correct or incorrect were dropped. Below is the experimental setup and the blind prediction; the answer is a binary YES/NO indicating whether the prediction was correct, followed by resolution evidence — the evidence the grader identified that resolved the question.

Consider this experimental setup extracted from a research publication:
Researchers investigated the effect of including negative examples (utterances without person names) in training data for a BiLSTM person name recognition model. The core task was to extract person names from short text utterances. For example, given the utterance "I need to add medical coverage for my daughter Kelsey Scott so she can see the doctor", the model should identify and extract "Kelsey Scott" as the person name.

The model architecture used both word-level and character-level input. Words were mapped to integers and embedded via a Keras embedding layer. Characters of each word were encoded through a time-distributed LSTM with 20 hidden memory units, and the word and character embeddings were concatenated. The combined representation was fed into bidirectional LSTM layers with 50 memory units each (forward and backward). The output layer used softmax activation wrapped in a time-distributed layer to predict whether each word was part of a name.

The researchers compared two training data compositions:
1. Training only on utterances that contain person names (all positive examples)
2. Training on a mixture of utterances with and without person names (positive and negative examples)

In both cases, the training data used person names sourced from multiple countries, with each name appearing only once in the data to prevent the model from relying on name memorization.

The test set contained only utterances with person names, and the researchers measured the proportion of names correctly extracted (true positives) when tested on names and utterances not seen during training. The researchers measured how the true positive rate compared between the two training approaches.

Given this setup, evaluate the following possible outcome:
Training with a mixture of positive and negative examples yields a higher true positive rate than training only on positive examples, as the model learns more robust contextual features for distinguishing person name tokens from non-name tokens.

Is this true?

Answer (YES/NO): NO